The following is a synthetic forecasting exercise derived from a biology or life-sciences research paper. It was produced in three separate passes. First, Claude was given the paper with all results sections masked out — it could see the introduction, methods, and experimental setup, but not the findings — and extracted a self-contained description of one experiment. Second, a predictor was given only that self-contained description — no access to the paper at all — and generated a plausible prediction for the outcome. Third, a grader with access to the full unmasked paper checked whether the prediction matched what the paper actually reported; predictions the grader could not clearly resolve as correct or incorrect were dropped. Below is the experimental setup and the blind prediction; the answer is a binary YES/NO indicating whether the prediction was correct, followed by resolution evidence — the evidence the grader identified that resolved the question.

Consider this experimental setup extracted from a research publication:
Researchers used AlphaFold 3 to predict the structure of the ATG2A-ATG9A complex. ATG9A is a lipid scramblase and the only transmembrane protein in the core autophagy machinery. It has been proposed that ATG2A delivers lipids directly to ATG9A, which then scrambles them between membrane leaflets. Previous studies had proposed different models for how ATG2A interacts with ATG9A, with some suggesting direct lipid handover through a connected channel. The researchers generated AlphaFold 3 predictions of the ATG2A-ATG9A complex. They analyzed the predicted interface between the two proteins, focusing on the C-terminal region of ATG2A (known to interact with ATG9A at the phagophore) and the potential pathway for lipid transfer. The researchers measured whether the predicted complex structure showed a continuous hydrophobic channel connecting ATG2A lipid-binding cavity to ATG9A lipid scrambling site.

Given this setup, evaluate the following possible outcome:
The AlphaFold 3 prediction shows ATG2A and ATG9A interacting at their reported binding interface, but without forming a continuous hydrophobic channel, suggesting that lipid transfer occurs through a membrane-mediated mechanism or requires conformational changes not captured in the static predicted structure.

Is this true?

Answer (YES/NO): YES